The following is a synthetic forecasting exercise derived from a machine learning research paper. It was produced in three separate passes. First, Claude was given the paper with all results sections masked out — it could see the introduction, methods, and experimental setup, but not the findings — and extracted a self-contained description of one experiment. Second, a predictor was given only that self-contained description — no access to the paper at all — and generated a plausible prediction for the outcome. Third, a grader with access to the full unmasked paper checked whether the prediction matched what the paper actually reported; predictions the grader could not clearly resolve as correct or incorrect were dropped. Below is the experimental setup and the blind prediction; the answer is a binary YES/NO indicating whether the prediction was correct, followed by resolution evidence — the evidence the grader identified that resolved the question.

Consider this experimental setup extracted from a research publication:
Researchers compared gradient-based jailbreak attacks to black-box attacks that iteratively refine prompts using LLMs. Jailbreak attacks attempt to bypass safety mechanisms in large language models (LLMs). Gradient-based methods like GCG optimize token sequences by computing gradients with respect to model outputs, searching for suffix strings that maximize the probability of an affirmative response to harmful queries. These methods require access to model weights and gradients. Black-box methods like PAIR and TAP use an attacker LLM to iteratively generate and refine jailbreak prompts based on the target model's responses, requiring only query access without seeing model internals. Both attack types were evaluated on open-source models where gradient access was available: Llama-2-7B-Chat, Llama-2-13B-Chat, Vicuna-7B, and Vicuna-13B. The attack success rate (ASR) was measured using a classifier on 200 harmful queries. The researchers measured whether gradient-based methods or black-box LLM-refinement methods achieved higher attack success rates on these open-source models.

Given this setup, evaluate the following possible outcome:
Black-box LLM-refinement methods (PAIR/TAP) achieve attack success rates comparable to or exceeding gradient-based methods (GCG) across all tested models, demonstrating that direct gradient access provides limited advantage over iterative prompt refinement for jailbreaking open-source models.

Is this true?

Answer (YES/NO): NO